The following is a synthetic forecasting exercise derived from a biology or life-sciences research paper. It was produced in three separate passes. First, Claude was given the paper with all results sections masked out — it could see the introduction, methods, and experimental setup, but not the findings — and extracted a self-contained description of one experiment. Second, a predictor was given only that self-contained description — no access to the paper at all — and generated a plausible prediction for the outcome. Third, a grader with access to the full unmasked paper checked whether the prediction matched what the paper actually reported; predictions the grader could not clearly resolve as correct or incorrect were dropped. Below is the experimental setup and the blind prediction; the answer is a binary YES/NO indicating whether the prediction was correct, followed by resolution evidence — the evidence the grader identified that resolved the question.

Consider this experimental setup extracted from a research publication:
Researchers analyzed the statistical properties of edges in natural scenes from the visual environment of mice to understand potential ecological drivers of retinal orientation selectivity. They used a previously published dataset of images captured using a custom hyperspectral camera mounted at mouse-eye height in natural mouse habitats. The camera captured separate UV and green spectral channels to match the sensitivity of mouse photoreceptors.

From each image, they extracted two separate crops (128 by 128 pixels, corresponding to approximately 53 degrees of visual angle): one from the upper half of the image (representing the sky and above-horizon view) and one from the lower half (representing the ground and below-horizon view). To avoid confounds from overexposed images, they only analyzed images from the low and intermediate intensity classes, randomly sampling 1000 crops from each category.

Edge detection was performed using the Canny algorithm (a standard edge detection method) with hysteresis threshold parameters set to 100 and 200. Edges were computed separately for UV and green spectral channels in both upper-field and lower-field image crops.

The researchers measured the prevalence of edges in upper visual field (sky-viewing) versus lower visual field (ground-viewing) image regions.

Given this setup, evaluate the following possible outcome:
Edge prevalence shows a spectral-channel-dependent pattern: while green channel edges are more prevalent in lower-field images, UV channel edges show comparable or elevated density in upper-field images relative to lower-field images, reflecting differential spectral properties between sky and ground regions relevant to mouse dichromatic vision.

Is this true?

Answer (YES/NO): YES